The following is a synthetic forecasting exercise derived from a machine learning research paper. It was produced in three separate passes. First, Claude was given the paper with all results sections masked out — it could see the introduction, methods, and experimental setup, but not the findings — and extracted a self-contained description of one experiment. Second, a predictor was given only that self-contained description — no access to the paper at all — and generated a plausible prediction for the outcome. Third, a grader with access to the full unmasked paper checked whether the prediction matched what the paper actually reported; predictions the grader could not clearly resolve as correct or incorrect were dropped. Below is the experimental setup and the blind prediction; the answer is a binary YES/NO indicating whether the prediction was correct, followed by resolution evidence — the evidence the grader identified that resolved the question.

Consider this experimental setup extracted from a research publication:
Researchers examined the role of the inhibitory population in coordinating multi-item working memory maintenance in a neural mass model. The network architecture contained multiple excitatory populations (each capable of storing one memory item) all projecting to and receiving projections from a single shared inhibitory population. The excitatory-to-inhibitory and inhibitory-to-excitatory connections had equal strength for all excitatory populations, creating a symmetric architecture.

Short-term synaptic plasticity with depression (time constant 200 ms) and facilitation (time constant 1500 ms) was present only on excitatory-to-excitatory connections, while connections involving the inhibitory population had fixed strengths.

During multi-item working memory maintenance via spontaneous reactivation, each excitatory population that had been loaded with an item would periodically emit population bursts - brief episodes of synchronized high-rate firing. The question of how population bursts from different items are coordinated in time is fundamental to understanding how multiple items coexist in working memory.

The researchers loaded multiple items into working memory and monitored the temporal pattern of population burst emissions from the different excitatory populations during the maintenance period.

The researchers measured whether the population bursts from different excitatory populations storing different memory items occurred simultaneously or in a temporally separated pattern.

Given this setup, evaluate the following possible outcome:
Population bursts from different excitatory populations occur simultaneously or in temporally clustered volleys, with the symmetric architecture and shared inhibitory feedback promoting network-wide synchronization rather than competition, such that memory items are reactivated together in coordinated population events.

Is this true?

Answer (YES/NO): NO